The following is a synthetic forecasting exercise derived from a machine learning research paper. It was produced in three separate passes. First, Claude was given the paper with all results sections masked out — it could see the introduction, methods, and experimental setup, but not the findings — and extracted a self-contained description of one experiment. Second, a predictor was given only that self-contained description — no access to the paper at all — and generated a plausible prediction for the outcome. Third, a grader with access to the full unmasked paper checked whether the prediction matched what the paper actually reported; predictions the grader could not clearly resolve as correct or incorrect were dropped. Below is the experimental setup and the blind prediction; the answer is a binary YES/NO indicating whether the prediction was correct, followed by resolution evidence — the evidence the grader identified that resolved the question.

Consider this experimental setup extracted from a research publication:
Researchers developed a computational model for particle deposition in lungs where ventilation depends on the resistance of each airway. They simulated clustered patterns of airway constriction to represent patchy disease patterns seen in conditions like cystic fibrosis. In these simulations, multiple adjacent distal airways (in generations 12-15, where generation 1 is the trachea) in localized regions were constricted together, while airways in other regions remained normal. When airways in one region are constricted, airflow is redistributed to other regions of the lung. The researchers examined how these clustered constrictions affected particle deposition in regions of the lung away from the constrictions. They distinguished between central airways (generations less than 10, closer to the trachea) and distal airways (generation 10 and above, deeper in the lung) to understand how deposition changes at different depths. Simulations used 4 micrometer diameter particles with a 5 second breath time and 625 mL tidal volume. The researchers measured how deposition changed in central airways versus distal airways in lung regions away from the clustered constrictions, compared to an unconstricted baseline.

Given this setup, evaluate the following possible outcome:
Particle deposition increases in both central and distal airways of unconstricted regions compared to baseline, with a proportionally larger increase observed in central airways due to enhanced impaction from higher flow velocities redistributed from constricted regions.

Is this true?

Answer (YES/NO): NO